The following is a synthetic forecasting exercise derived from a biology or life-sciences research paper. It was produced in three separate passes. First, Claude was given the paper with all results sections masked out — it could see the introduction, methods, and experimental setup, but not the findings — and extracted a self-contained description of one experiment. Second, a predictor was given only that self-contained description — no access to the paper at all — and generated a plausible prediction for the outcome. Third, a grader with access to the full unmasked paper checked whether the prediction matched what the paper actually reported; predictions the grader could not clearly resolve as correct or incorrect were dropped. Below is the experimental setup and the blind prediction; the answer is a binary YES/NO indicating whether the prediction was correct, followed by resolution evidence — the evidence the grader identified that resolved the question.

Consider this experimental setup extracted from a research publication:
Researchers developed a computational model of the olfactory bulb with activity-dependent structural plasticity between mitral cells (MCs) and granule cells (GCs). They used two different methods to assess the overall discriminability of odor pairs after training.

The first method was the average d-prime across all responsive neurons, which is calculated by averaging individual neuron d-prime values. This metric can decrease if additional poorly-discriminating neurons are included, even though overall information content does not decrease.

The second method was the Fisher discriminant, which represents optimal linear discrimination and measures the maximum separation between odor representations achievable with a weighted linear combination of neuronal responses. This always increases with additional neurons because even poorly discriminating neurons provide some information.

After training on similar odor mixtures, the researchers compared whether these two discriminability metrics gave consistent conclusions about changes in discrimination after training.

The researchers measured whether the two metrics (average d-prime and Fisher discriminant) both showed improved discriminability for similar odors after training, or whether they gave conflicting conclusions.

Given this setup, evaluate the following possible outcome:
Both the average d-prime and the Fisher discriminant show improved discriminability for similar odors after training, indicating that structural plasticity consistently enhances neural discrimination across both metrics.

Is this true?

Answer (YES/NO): YES